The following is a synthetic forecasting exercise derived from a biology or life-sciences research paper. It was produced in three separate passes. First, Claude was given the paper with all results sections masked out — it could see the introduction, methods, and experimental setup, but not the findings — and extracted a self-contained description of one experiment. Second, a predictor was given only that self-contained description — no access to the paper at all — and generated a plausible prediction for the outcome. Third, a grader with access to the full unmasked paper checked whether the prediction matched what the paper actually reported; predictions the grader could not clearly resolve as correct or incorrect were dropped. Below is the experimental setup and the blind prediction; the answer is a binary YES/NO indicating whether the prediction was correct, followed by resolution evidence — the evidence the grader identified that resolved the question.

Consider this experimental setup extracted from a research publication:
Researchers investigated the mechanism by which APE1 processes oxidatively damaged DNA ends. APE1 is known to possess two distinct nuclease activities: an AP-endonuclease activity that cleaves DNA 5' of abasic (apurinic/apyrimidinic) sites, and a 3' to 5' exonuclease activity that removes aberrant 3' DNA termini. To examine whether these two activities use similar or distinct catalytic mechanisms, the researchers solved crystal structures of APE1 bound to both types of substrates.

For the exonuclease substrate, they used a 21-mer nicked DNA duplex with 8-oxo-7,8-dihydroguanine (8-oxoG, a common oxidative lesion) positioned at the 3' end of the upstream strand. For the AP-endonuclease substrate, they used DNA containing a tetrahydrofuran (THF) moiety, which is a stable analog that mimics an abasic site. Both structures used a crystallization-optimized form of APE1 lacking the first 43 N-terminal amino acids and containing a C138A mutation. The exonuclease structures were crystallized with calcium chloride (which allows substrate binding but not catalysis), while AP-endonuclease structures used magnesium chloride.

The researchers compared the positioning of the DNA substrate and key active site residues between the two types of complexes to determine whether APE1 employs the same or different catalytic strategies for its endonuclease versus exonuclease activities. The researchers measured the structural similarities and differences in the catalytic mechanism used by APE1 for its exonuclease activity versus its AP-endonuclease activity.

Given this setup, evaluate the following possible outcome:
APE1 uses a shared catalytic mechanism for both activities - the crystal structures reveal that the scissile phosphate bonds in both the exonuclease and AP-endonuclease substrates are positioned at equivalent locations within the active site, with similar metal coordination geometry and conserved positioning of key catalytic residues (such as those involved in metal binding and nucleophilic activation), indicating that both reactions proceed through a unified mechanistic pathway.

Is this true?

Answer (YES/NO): NO